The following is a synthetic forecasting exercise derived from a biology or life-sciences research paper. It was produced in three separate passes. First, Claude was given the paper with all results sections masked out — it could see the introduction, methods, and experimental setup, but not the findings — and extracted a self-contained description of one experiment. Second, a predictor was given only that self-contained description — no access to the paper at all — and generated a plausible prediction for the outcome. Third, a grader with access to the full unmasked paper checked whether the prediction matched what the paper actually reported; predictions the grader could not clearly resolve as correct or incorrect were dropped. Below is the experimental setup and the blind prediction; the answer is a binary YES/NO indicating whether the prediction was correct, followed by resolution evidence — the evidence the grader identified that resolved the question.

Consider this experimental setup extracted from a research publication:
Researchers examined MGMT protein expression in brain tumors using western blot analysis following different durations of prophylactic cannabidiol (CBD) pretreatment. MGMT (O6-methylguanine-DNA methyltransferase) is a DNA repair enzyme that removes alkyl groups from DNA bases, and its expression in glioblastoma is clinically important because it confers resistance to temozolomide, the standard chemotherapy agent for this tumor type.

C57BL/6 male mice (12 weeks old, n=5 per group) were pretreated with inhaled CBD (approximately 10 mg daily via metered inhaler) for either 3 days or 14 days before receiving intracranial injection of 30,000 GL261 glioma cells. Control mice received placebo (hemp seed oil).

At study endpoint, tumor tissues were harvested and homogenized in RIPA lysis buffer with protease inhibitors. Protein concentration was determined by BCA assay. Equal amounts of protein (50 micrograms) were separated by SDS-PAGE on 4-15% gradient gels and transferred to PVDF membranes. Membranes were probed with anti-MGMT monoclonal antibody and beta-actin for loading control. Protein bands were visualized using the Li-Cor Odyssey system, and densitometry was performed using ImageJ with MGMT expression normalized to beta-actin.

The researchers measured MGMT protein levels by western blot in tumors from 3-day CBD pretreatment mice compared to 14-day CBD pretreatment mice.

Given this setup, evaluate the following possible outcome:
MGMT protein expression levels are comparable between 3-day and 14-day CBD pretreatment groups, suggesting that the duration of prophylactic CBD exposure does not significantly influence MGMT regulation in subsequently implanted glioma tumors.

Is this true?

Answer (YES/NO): NO